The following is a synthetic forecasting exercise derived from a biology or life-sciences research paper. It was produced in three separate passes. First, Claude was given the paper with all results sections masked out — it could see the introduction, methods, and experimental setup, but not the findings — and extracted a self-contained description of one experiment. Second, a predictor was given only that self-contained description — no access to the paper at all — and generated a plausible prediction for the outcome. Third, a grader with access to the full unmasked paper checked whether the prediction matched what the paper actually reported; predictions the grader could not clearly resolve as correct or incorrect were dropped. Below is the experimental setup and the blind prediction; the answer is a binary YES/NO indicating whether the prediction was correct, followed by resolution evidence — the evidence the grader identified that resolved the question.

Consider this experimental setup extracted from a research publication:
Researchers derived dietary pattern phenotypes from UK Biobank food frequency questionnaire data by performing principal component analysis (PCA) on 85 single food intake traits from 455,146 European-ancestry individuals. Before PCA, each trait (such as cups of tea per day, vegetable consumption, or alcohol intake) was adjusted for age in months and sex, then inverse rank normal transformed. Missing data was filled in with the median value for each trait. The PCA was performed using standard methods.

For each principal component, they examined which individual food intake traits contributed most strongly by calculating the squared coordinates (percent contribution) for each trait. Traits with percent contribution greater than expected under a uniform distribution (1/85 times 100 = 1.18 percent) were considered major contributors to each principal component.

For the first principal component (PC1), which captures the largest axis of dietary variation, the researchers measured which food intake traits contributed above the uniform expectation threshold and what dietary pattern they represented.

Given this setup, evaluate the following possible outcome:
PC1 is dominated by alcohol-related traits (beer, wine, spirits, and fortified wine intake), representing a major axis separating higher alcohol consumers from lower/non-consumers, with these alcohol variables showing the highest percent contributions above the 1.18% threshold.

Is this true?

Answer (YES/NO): NO